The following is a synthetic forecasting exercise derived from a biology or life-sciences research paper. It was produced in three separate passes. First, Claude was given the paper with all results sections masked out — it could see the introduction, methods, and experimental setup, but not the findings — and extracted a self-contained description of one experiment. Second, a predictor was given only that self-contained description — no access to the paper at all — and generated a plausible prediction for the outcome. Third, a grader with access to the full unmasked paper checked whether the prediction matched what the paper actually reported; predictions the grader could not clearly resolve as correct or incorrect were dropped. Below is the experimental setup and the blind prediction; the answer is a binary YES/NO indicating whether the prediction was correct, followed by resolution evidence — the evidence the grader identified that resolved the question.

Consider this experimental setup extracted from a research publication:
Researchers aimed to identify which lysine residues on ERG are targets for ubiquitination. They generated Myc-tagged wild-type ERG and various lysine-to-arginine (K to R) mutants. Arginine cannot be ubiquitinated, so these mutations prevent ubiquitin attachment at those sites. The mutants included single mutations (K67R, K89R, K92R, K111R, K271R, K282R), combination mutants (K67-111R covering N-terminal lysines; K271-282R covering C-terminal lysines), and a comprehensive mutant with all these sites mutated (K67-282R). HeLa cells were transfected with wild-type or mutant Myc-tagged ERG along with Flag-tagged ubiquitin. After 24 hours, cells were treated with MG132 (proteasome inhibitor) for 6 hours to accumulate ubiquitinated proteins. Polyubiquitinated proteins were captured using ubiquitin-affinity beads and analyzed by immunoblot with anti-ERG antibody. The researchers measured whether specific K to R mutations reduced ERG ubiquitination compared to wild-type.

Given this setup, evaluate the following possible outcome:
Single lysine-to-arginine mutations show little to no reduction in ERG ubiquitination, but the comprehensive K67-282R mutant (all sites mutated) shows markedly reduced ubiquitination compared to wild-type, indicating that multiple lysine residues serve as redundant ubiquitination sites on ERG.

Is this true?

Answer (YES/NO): NO